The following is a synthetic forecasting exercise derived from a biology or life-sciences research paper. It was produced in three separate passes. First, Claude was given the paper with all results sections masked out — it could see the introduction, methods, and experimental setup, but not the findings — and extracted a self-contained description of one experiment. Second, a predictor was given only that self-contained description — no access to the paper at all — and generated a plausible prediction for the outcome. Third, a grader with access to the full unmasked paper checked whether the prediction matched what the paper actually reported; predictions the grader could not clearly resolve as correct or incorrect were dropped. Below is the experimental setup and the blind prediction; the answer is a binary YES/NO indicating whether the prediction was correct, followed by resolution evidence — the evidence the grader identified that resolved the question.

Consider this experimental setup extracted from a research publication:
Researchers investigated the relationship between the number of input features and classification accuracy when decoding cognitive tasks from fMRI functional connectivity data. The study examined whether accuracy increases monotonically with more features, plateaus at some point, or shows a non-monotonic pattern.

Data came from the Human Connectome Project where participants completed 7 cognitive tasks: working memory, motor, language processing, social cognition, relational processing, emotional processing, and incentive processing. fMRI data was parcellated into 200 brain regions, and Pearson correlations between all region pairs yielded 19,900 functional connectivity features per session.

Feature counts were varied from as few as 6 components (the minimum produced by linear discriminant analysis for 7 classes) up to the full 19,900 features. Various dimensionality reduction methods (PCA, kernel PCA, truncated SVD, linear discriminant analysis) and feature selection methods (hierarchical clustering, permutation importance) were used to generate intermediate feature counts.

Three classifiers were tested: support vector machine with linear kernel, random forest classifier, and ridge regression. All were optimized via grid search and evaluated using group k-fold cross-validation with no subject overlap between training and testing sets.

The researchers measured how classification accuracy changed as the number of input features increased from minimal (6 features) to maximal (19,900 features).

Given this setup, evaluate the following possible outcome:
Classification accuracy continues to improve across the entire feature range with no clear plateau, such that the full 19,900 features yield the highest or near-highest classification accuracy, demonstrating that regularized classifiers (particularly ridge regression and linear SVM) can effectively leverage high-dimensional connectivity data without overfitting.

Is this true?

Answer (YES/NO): NO